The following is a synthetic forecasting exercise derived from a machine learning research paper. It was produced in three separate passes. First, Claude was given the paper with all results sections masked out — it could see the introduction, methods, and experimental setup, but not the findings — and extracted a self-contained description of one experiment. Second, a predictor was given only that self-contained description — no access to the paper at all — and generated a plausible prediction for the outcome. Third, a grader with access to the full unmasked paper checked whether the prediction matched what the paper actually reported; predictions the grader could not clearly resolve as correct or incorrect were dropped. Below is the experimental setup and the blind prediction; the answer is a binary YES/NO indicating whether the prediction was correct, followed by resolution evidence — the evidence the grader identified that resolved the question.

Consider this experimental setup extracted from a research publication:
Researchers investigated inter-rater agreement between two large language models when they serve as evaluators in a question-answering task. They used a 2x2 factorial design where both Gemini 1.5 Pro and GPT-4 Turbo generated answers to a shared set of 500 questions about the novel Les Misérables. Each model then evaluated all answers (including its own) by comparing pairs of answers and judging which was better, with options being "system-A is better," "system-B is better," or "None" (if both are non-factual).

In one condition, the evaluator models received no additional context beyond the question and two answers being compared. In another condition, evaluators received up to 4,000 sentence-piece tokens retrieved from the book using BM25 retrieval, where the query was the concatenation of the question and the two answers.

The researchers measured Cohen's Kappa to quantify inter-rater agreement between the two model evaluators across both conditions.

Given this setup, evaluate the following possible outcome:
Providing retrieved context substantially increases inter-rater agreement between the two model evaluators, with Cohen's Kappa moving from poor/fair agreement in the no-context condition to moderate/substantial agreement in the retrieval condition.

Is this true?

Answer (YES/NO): NO